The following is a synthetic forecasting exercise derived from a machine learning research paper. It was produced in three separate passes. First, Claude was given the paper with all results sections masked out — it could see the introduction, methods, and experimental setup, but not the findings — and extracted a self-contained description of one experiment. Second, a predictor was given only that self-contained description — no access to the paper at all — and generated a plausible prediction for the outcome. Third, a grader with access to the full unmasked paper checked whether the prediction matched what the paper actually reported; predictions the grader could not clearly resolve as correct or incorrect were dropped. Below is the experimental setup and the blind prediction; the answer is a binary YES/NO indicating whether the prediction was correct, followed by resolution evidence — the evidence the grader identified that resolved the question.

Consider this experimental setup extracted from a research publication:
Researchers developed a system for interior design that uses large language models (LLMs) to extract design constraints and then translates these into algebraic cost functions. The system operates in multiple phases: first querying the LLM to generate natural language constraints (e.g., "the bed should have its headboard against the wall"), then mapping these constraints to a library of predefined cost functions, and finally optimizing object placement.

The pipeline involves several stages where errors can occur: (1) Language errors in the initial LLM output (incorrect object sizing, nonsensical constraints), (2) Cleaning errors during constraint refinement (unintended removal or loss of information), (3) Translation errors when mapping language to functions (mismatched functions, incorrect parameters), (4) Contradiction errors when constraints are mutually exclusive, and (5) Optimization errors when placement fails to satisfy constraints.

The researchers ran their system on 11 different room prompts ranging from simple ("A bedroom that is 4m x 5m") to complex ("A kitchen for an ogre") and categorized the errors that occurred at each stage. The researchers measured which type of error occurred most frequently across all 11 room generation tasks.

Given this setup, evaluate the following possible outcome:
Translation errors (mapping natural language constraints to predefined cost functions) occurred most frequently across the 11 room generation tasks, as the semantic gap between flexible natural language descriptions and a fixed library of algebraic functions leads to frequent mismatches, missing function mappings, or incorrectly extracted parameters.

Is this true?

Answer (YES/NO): YES